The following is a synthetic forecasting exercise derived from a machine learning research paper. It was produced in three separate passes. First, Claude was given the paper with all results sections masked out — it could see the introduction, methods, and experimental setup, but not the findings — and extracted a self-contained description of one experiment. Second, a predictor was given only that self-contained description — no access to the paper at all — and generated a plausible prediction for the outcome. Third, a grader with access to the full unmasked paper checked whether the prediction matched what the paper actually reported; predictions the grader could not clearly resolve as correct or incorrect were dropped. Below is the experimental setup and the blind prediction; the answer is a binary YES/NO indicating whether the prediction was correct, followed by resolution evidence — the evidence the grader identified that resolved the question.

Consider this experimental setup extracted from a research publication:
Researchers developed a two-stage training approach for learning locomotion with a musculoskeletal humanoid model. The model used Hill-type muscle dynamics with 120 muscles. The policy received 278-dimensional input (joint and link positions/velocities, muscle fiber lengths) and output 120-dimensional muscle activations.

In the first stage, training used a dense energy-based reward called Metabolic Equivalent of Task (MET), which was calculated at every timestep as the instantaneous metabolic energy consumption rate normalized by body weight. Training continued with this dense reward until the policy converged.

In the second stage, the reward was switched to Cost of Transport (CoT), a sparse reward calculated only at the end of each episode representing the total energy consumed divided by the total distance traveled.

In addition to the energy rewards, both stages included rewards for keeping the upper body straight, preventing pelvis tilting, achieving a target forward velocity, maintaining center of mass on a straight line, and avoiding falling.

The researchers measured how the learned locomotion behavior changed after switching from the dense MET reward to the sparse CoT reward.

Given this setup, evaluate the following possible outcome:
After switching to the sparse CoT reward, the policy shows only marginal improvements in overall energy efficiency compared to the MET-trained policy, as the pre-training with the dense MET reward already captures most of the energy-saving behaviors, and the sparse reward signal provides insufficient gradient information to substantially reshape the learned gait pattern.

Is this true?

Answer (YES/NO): NO